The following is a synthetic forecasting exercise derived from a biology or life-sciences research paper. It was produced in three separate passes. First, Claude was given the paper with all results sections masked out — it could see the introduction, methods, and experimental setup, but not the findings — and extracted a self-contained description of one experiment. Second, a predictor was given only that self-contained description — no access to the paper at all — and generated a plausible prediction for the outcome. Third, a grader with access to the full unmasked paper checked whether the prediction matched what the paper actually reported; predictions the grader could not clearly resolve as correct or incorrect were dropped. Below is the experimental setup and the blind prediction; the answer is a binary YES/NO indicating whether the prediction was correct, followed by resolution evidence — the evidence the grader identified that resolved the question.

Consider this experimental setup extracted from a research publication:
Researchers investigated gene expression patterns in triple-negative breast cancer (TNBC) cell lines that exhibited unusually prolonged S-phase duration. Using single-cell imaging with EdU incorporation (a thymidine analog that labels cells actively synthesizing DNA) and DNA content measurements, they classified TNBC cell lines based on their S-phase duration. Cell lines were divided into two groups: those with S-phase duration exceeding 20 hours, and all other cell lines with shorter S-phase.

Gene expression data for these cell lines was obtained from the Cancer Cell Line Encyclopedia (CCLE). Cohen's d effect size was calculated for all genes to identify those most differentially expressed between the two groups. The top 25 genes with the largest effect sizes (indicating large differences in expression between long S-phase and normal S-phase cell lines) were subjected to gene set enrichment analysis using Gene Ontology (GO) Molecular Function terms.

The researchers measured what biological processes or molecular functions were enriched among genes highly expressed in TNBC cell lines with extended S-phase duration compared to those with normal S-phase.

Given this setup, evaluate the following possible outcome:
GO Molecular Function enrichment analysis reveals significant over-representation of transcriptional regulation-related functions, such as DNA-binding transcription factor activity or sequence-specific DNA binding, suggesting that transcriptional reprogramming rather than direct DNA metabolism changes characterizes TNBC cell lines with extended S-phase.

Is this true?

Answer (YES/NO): NO